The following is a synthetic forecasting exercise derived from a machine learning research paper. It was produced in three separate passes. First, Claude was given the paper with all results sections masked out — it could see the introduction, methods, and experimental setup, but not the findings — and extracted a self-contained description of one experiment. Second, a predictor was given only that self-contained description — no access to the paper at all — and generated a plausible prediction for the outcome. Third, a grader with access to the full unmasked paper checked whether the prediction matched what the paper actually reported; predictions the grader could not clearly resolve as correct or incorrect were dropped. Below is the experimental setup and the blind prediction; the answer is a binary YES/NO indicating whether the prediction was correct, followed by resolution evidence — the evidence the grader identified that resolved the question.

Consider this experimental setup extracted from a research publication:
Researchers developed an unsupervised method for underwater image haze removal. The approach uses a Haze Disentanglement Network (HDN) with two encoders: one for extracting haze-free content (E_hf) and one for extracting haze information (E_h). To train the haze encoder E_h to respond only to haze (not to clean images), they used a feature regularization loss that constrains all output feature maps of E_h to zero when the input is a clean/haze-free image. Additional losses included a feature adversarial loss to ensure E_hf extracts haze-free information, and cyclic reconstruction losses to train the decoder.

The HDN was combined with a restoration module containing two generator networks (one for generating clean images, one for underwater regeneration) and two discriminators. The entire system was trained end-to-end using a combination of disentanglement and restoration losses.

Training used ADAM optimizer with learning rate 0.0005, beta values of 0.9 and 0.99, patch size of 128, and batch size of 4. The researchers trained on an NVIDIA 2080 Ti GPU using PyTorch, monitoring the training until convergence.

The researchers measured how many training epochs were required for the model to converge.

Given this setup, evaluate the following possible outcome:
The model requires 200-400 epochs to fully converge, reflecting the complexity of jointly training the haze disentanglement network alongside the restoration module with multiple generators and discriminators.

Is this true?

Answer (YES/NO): NO